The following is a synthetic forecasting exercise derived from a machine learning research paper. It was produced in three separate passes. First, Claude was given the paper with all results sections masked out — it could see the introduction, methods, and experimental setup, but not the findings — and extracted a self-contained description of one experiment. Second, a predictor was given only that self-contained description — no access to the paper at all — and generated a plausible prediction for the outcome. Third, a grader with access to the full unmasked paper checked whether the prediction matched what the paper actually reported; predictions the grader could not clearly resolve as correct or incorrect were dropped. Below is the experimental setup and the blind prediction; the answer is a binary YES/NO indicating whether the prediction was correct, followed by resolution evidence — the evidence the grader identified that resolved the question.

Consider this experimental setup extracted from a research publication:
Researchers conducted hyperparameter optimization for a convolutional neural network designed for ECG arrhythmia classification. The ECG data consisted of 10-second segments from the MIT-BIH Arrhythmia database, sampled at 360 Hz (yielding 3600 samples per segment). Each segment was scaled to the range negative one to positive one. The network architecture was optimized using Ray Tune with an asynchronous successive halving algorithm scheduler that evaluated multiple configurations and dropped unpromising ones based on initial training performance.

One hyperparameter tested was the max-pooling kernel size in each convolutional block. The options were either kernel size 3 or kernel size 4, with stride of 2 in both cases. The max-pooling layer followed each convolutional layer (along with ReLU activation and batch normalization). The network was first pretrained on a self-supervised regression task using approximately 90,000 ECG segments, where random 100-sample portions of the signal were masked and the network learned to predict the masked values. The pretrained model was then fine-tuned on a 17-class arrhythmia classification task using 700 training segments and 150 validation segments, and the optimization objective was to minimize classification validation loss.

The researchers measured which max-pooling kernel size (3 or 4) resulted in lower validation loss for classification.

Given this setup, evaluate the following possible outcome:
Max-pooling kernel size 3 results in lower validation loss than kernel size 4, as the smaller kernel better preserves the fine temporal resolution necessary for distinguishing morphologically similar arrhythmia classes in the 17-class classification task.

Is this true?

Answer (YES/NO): NO